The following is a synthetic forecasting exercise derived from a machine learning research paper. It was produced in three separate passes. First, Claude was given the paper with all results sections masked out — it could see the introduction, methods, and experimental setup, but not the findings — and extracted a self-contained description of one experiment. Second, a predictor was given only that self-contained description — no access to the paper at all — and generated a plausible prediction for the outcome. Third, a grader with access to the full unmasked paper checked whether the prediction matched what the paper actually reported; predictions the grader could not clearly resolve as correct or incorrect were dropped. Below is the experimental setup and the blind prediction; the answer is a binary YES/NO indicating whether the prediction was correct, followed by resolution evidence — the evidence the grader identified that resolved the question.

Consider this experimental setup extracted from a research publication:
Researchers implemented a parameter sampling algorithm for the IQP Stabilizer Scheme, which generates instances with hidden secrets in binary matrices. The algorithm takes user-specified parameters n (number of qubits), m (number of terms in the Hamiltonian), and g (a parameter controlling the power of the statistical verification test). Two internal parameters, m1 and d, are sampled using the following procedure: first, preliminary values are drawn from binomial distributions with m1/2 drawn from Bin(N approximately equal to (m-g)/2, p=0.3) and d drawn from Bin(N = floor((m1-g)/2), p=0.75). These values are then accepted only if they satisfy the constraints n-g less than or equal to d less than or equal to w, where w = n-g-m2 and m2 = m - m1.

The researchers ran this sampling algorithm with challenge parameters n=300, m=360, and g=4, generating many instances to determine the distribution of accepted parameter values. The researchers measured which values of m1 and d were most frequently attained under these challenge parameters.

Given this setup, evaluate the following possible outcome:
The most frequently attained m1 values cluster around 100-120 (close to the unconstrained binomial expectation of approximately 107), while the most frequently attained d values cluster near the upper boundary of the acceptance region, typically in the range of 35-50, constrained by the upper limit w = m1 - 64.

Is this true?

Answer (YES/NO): YES